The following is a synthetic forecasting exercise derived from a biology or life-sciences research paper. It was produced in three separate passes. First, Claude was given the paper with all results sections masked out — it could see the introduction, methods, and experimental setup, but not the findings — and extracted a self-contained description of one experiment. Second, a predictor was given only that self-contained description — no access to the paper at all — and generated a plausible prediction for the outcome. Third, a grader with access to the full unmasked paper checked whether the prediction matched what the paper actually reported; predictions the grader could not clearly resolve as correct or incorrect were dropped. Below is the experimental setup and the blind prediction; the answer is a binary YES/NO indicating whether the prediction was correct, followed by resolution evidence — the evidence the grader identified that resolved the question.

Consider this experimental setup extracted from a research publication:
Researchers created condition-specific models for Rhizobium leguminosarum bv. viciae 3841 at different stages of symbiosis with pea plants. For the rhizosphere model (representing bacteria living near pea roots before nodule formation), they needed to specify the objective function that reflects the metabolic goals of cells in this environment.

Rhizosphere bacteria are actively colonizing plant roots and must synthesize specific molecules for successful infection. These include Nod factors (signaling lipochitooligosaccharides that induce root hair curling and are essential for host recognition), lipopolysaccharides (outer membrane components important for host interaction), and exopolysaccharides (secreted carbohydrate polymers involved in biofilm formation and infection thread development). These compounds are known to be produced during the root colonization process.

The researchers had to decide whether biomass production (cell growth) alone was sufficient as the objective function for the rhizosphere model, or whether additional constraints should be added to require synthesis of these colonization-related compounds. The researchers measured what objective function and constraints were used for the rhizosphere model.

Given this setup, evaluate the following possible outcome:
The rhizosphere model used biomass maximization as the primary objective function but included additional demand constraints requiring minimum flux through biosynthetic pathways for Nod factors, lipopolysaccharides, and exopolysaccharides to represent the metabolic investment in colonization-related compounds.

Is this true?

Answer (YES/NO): YES